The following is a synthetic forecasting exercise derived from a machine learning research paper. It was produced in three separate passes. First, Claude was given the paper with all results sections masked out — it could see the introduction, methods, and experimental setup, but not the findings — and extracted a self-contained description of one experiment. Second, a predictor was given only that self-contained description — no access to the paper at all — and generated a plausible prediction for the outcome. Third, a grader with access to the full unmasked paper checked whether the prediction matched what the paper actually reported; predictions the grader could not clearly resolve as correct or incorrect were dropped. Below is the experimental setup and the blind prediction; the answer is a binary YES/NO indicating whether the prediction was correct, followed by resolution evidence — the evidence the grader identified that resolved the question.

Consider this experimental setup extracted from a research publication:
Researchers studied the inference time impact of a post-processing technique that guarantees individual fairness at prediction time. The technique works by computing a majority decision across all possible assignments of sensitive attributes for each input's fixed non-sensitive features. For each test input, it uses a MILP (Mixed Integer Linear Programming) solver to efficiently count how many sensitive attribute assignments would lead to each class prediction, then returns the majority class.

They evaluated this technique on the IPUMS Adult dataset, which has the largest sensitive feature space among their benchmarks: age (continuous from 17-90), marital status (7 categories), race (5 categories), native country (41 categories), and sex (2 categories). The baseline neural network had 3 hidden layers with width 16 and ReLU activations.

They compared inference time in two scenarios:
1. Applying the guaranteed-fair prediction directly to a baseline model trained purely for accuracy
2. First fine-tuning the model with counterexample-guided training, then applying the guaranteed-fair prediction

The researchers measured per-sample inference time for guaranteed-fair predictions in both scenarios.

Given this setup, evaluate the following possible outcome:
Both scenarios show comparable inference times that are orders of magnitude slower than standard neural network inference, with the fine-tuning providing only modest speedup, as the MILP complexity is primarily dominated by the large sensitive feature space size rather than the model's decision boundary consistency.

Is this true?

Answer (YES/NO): NO